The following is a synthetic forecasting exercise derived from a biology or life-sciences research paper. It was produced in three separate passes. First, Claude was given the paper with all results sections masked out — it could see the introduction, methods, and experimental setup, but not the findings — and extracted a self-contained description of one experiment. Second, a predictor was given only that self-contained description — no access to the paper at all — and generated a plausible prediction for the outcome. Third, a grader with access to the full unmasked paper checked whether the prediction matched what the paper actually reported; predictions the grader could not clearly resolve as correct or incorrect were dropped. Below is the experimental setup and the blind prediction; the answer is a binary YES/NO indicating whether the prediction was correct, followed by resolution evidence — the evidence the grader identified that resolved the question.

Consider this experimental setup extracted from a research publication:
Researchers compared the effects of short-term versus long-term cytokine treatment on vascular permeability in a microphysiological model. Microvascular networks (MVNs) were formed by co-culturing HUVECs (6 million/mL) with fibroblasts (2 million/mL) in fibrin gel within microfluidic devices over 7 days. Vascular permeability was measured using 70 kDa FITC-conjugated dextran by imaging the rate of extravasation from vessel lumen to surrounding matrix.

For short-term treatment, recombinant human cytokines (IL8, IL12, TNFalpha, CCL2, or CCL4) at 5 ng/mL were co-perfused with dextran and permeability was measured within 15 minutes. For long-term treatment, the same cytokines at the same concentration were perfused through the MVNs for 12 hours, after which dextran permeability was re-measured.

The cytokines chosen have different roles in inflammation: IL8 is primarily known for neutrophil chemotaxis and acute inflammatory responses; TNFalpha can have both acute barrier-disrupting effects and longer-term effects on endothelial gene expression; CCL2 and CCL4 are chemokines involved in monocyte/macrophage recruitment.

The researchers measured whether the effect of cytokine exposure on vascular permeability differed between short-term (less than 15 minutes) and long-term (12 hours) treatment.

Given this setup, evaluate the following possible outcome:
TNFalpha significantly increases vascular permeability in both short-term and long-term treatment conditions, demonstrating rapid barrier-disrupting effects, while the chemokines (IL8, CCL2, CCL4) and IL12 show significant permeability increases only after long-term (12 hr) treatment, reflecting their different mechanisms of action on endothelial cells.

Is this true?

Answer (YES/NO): NO